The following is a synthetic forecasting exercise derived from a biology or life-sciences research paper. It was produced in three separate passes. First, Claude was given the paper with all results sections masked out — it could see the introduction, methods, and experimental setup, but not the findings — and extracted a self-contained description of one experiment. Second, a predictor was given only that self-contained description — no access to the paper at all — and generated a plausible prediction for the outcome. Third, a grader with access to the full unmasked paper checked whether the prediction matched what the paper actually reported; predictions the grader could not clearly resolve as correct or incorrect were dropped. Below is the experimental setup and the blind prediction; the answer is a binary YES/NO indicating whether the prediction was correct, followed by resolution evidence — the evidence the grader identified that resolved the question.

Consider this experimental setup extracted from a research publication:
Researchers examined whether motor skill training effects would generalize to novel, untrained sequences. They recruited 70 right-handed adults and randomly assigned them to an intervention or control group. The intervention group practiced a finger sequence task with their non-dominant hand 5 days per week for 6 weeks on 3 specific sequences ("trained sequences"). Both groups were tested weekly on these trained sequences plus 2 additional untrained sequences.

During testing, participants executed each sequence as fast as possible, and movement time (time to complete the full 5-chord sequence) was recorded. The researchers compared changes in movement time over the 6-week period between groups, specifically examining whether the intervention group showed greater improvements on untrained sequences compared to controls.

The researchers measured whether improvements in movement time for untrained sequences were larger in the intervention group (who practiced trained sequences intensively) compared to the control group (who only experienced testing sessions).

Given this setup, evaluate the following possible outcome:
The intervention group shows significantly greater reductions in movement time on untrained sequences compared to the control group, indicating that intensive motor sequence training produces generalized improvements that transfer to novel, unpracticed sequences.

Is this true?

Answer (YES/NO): NO